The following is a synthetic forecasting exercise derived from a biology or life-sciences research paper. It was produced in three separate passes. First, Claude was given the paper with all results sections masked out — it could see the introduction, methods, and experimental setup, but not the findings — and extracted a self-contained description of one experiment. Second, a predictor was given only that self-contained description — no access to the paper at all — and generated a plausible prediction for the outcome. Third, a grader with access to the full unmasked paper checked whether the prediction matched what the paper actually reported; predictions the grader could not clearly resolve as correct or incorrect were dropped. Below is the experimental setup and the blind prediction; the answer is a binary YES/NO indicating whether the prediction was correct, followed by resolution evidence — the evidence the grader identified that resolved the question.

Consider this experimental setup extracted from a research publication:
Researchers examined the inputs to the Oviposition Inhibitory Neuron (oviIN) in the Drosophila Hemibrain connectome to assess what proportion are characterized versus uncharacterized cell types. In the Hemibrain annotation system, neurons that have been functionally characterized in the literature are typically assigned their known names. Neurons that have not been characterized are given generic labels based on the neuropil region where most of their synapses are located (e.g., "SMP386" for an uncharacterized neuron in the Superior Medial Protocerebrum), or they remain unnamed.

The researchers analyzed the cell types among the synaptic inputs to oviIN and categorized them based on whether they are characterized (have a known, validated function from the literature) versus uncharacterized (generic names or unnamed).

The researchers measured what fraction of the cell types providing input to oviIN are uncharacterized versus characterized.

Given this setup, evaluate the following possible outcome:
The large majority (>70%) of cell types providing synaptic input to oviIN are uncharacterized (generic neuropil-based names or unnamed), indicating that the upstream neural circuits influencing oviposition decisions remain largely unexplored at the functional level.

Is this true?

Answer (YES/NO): YES